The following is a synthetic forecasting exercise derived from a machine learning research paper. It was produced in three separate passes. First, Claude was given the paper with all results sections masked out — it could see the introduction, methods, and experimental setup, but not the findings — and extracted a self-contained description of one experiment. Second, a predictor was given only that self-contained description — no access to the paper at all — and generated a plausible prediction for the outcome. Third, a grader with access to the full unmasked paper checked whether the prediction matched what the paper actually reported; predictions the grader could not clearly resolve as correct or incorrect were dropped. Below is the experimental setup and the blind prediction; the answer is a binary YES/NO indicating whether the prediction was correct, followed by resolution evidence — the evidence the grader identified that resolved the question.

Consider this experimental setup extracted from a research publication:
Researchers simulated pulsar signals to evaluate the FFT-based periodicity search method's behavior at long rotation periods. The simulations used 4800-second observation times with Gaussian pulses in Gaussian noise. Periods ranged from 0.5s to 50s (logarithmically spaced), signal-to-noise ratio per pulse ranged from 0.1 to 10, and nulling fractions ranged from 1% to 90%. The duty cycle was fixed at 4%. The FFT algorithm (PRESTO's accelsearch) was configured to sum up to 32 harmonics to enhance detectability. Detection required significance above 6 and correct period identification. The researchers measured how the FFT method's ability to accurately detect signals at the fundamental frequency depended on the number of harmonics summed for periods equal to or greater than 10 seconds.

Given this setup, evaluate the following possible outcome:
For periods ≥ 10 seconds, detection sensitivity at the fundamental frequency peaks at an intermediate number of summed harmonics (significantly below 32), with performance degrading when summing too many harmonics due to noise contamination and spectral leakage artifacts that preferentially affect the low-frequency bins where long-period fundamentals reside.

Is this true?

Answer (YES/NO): NO